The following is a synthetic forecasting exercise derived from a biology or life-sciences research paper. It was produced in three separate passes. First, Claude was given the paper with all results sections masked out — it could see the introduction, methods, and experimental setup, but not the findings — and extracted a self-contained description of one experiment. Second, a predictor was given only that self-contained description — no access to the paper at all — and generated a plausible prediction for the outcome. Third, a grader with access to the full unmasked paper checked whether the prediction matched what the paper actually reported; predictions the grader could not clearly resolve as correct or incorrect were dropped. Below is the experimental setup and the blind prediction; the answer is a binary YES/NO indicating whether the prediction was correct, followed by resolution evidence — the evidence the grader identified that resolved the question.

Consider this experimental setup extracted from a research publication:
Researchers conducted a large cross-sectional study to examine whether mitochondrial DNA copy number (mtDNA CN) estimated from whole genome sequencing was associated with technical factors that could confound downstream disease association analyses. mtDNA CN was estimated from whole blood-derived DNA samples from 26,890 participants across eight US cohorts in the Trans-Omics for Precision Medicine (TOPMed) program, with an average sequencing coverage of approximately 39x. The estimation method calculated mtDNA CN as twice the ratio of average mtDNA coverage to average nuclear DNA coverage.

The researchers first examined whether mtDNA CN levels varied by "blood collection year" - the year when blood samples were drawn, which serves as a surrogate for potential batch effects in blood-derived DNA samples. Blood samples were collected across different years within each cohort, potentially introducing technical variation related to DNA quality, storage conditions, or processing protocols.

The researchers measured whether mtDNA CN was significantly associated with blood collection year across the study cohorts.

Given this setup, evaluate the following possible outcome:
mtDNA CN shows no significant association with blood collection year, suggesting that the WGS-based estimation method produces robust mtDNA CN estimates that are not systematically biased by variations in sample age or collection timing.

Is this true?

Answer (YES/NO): NO